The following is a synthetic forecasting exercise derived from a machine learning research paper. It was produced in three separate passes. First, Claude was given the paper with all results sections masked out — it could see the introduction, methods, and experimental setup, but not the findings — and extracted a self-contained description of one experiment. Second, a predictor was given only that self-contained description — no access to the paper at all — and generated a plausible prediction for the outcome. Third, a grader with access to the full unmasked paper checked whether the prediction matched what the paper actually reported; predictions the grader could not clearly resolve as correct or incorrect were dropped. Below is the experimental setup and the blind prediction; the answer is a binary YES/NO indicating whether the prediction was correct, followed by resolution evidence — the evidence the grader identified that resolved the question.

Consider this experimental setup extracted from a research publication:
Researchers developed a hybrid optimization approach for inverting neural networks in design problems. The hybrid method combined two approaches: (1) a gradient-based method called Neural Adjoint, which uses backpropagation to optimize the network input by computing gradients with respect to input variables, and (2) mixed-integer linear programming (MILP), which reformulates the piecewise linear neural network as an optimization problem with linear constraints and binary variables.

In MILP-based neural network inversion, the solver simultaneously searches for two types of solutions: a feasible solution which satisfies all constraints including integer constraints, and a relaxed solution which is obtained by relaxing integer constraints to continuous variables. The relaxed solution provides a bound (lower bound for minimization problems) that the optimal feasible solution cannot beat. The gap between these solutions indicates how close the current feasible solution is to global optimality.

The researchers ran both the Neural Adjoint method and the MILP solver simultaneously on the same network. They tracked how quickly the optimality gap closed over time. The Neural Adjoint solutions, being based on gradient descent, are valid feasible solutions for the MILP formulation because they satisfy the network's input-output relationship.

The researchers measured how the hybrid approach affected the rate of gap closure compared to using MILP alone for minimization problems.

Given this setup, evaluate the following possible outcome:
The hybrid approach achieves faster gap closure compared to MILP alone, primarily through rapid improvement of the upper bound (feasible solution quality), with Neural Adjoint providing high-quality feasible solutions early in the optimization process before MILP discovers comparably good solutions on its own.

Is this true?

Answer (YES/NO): YES